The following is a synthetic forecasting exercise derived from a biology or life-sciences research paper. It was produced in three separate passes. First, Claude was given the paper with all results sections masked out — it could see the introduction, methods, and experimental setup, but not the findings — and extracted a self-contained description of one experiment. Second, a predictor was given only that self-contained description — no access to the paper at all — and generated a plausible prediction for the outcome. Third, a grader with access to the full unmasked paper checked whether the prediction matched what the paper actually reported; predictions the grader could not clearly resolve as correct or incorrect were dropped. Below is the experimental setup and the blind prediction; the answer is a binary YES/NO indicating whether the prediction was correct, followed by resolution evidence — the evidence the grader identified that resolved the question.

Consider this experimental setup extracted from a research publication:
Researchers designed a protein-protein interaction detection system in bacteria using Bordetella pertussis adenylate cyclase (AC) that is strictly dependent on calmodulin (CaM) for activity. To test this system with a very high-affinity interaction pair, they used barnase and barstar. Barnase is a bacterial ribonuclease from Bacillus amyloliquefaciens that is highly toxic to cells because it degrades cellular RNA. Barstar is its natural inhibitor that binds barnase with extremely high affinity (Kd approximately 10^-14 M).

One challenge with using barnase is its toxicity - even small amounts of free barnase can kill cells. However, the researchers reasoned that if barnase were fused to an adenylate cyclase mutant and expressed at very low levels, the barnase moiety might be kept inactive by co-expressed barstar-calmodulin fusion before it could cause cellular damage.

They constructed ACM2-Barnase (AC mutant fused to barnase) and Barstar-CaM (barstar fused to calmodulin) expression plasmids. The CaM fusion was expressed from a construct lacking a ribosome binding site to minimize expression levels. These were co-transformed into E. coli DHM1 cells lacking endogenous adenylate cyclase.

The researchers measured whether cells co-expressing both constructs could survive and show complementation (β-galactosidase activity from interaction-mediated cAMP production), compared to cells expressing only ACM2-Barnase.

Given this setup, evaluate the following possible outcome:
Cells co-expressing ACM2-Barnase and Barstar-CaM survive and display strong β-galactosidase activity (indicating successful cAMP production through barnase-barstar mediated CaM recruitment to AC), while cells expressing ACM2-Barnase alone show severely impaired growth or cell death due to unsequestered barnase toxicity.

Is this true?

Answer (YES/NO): NO